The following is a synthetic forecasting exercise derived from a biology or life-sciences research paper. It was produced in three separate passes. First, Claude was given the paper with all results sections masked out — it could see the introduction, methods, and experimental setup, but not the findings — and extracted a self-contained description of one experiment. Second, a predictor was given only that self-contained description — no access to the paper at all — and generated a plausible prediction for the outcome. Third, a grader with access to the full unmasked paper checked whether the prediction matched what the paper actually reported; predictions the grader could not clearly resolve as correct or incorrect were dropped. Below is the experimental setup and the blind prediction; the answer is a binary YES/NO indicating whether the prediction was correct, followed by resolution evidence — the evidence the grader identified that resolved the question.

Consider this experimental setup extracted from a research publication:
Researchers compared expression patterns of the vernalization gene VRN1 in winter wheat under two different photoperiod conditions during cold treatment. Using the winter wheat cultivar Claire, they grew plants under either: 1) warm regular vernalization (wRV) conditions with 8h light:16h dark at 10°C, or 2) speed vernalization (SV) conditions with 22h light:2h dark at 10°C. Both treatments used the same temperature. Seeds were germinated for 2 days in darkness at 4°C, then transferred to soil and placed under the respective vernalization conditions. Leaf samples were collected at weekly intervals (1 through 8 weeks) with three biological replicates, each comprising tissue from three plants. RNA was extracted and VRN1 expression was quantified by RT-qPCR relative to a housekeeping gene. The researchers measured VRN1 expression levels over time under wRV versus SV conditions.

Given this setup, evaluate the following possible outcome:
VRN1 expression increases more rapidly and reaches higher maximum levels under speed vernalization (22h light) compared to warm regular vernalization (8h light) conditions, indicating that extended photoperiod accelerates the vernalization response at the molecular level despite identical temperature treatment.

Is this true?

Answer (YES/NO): NO